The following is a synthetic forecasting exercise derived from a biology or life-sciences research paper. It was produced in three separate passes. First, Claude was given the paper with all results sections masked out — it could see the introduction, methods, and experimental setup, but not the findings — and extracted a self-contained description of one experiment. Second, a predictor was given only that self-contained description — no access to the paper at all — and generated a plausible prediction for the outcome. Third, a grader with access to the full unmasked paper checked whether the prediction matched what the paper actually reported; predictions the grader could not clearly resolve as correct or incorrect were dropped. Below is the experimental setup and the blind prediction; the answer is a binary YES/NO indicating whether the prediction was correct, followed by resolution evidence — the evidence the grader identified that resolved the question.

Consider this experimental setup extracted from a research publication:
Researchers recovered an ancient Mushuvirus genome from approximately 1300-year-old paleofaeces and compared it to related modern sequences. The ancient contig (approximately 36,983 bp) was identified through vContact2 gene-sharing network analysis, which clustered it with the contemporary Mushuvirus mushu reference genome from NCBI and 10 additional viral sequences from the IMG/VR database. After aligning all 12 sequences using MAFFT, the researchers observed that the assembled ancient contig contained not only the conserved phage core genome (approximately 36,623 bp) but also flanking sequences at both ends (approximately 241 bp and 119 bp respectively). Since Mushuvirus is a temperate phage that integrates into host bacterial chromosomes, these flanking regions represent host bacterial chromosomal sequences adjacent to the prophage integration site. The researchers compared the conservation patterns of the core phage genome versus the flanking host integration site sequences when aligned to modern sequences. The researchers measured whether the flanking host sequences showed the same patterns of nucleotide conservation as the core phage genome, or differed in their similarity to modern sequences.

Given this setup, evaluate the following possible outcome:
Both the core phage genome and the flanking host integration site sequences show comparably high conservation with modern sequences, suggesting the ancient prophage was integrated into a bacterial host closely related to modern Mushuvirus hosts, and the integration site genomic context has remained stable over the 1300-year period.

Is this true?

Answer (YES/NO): NO